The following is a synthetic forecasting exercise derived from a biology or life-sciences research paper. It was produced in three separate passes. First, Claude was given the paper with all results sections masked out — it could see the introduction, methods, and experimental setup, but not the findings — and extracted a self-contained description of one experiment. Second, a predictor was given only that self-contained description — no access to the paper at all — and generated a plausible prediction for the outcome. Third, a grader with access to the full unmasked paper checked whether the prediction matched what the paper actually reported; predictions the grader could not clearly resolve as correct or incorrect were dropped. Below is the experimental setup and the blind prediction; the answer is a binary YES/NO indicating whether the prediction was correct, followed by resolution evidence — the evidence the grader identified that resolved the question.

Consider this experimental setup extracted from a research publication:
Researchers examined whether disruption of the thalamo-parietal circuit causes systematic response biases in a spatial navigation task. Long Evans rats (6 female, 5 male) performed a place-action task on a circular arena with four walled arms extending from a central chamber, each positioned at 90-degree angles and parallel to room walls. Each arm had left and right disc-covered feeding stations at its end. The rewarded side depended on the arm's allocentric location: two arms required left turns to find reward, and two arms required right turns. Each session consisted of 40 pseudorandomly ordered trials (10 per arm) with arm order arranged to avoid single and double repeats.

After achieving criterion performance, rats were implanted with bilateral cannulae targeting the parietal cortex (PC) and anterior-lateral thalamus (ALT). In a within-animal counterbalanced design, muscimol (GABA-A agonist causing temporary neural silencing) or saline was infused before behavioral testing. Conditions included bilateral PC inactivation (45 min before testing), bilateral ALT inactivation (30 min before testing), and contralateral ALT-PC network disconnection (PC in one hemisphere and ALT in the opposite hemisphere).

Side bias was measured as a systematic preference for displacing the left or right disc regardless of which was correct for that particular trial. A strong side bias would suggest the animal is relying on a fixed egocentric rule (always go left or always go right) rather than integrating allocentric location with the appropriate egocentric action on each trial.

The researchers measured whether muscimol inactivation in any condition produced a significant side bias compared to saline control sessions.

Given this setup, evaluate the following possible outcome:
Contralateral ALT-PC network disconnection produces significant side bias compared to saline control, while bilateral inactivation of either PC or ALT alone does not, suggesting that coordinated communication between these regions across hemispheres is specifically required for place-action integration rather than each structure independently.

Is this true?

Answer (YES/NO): NO